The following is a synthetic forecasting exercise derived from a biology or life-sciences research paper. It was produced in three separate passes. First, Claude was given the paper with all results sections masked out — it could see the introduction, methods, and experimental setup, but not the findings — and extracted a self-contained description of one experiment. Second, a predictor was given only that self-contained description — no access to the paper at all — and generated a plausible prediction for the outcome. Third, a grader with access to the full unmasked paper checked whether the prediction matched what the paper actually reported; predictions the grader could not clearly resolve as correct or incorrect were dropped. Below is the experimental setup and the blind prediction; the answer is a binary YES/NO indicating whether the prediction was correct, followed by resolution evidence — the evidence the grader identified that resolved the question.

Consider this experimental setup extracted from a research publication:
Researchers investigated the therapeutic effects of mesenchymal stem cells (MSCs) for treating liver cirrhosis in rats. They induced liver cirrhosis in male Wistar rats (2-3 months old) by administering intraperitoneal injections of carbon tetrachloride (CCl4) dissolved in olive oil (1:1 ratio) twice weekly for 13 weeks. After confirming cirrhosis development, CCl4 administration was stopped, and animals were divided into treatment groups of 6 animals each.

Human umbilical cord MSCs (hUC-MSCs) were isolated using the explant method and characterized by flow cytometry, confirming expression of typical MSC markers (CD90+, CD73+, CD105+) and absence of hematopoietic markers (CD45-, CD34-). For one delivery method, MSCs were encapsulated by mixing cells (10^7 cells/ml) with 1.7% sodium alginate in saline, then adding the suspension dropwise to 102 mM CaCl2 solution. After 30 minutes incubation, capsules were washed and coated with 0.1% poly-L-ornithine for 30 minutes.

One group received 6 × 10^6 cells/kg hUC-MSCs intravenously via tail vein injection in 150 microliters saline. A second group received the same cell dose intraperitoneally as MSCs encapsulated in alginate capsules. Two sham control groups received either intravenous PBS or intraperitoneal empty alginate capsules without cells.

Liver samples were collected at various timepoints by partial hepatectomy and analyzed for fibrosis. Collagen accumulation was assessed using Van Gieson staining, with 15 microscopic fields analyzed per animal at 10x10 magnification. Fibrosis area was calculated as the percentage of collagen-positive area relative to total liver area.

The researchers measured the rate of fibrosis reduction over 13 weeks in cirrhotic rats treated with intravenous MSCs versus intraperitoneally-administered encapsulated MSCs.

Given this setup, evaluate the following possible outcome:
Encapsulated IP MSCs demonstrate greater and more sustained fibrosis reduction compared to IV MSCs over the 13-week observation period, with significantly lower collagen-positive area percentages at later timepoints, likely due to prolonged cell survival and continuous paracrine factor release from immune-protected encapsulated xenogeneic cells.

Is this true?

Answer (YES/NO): NO